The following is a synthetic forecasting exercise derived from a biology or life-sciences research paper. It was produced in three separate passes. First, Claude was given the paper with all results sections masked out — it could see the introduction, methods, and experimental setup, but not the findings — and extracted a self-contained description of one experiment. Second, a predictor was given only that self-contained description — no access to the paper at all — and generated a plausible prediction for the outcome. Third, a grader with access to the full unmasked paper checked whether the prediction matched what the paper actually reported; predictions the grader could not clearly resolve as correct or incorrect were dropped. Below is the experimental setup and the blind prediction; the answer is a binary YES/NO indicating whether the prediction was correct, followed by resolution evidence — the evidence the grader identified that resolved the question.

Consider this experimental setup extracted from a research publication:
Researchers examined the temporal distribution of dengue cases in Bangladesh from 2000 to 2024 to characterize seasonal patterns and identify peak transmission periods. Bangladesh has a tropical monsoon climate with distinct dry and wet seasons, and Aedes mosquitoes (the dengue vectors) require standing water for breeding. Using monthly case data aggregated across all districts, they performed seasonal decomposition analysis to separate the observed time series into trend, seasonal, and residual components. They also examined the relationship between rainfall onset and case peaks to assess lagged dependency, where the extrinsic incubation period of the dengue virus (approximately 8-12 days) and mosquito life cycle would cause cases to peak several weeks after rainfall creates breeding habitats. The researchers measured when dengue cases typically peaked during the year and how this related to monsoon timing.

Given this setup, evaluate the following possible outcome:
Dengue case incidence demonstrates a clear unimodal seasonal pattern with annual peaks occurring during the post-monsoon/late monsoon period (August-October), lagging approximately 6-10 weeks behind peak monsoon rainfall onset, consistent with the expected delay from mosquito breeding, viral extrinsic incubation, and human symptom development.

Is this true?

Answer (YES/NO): NO